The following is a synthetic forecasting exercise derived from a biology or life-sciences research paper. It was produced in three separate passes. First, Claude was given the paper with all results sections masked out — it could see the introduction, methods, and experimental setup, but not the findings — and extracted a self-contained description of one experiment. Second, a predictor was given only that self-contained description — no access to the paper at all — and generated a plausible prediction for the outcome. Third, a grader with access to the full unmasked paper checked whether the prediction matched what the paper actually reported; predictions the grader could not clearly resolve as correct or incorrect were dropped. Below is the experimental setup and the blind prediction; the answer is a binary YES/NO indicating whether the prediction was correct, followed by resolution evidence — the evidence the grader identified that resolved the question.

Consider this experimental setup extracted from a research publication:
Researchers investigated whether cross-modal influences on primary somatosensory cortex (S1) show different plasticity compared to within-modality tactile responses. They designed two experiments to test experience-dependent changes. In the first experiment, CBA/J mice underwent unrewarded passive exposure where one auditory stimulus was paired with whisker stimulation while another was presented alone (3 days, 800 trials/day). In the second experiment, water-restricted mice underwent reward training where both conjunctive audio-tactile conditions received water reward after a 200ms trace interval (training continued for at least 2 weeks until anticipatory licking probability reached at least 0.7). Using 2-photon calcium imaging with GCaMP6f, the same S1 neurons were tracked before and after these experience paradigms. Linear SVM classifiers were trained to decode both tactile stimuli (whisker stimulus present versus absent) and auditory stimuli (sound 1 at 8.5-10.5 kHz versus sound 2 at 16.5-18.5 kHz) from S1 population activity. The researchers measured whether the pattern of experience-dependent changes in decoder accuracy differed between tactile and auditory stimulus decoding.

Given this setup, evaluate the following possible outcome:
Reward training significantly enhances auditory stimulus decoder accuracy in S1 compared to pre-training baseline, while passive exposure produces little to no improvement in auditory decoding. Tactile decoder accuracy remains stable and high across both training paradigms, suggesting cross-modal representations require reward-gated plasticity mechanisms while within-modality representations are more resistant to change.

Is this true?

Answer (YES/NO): NO